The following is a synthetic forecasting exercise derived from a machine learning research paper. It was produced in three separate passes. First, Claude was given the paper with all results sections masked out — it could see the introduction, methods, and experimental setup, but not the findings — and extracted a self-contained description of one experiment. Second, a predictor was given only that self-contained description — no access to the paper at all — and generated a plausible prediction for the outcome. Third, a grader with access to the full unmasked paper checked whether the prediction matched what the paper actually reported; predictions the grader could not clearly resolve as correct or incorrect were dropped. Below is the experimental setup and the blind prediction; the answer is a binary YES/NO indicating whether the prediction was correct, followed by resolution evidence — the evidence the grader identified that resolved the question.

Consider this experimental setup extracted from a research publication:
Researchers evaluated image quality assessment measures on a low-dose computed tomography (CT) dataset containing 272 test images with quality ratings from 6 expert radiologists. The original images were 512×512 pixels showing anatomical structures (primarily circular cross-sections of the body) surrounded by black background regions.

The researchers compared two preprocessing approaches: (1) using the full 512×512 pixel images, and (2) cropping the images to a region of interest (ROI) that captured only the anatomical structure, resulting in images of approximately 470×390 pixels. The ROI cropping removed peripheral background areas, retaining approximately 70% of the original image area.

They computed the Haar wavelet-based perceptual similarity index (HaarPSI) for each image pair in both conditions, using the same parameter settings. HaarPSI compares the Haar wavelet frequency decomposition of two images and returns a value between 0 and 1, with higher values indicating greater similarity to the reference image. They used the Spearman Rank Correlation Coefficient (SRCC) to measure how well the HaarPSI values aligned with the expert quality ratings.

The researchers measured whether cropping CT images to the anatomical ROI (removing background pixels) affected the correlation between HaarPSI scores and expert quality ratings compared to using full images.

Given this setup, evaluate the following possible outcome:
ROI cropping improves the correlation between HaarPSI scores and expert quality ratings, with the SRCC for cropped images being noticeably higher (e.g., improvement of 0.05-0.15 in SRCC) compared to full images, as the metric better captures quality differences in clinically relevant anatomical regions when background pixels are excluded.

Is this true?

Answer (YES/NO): NO